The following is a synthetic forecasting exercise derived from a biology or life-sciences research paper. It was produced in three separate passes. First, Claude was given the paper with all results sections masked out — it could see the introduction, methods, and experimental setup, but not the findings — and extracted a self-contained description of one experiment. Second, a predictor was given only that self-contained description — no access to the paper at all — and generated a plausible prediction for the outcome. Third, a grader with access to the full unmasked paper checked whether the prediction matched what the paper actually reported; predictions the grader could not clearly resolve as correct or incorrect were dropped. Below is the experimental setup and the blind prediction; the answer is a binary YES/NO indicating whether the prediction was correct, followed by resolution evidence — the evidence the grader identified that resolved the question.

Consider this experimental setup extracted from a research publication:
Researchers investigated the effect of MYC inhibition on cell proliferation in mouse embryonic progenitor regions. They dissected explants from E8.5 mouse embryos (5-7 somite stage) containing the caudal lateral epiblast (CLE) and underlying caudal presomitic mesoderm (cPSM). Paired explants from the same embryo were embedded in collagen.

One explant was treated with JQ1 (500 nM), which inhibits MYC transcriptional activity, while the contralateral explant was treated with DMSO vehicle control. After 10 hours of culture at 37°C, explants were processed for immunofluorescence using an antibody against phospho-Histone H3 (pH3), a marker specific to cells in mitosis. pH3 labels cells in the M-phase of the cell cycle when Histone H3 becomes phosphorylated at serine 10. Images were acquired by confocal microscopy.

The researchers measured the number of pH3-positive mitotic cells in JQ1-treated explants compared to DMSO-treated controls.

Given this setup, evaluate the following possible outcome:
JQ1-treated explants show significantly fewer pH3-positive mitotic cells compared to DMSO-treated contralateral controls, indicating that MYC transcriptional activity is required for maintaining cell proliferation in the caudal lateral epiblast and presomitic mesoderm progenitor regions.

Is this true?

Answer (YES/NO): NO